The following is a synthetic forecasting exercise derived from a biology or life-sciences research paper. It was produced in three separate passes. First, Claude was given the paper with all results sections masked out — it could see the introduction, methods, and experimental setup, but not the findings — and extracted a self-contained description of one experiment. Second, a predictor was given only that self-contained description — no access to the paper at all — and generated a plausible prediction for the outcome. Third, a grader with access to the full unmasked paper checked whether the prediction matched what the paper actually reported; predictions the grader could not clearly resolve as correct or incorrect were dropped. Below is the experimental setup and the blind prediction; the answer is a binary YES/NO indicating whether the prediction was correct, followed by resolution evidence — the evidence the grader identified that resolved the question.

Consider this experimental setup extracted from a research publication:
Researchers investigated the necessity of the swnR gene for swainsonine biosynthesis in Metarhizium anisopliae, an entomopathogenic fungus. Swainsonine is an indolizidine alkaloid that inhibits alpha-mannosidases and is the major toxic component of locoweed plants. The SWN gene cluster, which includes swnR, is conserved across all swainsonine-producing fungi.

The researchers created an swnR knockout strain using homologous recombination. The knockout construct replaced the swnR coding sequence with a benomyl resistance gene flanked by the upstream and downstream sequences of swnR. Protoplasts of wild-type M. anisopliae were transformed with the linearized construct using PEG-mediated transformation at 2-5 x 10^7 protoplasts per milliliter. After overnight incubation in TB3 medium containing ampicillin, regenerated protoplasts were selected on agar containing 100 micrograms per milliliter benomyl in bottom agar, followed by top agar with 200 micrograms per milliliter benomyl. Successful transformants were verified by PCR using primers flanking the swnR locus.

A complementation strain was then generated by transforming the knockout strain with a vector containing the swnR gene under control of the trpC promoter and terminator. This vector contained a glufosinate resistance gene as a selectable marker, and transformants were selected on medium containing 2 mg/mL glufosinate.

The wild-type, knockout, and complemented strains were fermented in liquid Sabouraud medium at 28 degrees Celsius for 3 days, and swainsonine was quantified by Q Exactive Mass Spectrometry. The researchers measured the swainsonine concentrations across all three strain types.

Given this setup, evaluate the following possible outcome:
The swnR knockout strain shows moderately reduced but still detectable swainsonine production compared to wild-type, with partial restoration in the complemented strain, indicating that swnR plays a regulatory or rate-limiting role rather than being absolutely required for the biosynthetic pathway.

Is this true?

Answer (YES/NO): NO